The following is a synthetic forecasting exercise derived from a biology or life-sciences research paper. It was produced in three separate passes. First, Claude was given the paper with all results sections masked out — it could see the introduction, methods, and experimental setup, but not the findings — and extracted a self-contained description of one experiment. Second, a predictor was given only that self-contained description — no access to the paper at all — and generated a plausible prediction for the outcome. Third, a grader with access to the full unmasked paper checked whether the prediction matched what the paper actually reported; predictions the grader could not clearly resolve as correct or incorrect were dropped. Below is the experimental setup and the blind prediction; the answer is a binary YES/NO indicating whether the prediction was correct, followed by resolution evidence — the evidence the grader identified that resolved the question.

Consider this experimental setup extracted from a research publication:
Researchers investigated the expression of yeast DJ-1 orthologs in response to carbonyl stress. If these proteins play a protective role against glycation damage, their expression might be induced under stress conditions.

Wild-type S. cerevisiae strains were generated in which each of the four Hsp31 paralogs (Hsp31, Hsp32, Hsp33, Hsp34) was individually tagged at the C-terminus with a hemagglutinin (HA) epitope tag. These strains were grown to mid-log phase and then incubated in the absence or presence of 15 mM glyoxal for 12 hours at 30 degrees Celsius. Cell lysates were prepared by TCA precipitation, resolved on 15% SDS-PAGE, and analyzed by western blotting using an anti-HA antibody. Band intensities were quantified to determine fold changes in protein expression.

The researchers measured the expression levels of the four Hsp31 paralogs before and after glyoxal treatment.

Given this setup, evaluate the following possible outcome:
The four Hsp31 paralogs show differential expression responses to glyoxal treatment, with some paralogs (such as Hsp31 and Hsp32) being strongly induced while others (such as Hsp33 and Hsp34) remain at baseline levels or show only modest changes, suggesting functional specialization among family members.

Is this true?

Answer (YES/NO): NO